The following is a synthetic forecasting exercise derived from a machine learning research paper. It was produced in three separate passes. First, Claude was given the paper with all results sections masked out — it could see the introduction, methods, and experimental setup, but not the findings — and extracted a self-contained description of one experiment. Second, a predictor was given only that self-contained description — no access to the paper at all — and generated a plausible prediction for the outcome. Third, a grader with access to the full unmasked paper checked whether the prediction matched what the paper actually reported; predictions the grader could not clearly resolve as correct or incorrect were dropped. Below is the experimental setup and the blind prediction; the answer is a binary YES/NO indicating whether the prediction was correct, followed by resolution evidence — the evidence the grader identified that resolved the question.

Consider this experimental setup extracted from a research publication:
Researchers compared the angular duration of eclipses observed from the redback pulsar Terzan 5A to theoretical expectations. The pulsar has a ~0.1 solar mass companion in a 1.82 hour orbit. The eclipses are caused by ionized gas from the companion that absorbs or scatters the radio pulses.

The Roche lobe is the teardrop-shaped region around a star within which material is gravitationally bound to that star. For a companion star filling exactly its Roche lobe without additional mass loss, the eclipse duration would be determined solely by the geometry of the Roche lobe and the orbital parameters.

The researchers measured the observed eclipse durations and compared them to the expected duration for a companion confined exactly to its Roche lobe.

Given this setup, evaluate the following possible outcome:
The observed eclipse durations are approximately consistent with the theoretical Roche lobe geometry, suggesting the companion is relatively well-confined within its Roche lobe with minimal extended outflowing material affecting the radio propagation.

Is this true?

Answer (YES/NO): NO